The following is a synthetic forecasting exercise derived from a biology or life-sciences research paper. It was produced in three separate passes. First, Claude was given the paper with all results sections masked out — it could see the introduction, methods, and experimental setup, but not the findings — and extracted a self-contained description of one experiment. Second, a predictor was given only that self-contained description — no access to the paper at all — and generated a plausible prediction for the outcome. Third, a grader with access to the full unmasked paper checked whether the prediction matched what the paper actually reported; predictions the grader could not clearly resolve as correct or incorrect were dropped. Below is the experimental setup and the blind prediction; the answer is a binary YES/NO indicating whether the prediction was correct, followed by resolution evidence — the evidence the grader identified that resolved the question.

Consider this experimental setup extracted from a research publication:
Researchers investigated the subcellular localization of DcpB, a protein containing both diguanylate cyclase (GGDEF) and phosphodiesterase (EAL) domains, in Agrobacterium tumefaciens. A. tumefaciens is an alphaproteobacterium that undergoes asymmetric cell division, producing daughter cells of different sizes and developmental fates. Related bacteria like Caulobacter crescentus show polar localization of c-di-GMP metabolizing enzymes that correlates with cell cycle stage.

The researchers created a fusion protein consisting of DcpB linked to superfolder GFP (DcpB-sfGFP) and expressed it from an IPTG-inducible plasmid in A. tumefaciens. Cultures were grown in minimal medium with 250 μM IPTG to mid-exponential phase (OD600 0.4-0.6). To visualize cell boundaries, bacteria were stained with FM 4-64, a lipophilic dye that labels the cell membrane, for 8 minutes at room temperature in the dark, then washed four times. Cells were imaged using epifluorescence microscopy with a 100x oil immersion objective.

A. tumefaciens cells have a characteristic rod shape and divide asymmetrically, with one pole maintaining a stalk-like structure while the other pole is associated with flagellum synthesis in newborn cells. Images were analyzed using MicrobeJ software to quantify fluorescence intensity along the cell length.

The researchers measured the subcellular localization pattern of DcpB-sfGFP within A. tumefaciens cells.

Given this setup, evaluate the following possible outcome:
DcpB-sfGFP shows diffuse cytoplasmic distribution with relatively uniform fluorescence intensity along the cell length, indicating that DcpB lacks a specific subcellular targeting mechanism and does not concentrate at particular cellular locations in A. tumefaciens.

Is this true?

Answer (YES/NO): NO